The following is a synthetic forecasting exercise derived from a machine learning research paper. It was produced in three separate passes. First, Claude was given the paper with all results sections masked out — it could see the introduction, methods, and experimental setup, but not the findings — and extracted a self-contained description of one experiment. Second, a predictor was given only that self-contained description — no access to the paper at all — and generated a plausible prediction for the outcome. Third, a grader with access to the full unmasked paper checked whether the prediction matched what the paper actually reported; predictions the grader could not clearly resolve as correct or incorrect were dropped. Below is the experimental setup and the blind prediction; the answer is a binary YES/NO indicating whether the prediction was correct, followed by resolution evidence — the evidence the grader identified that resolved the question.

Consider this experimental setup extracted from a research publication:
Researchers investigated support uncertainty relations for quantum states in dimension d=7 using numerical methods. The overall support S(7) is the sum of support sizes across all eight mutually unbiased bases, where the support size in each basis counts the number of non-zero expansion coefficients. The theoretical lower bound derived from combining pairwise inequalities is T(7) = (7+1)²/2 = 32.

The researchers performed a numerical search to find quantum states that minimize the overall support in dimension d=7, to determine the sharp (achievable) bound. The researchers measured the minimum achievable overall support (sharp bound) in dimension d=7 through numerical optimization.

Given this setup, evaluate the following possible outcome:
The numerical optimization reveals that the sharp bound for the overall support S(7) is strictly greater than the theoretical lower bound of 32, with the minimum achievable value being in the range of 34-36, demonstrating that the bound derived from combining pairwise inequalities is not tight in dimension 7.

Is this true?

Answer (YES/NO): NO